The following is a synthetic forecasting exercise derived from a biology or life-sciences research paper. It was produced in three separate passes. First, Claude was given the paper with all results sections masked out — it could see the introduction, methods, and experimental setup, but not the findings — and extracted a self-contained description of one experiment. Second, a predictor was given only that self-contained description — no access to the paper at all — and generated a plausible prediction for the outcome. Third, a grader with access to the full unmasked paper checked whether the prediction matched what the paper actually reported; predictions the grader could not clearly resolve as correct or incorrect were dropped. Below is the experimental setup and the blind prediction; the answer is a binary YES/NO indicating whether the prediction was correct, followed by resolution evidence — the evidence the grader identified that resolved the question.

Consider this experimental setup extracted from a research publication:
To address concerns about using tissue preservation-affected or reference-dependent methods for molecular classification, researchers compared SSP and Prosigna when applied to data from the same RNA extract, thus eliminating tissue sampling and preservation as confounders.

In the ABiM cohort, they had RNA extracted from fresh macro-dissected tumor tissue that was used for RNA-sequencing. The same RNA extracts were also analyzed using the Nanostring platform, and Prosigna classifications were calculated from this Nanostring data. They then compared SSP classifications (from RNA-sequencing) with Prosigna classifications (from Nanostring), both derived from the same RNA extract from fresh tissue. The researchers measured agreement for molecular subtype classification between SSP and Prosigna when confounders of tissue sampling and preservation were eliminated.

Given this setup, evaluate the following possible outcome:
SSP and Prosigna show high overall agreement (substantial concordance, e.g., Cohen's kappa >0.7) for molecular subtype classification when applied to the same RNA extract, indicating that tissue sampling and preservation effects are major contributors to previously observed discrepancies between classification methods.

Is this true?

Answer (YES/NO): YES